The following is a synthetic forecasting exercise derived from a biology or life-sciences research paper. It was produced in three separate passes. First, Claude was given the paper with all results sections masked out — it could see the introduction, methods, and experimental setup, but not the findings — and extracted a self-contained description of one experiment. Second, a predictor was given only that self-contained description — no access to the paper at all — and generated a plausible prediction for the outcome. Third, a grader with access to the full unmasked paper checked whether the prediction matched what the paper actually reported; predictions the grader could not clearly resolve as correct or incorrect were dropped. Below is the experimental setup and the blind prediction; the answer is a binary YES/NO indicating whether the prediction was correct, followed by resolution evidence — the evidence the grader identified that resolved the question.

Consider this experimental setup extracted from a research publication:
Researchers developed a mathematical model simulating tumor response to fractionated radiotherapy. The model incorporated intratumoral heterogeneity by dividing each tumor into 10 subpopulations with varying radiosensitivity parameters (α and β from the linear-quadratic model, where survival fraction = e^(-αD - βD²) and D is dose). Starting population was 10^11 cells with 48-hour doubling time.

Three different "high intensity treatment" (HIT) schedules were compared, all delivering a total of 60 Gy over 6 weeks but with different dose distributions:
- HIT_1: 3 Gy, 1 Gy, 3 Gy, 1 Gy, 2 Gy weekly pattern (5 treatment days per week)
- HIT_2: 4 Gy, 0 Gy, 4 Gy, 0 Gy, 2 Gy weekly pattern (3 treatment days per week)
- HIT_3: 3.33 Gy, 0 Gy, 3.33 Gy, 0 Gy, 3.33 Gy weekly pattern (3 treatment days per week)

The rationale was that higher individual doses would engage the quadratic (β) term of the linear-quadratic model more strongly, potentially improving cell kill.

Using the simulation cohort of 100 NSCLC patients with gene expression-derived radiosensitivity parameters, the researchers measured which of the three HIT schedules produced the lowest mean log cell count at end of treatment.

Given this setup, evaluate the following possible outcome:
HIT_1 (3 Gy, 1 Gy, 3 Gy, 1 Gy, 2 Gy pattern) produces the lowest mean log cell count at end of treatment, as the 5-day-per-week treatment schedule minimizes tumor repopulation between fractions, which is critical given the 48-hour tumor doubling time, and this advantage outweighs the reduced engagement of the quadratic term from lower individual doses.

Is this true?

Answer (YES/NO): NO